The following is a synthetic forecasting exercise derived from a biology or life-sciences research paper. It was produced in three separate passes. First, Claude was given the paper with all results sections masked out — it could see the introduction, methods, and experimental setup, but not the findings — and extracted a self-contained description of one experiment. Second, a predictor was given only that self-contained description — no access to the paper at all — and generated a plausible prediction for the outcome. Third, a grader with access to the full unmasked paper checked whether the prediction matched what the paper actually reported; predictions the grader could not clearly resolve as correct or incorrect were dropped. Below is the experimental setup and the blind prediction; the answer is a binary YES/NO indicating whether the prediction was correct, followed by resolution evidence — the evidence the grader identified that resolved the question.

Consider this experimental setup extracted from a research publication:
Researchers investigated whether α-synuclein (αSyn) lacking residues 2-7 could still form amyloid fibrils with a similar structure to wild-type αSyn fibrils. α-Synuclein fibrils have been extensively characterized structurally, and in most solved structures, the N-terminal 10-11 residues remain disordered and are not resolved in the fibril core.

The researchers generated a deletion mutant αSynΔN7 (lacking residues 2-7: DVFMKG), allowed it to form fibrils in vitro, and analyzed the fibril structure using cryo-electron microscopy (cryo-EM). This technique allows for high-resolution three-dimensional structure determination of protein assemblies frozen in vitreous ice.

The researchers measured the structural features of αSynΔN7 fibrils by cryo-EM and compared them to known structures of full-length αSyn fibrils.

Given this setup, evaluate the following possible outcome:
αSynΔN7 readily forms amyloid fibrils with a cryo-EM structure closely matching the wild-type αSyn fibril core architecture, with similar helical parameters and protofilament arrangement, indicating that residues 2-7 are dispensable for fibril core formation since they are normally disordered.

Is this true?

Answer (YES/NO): NO